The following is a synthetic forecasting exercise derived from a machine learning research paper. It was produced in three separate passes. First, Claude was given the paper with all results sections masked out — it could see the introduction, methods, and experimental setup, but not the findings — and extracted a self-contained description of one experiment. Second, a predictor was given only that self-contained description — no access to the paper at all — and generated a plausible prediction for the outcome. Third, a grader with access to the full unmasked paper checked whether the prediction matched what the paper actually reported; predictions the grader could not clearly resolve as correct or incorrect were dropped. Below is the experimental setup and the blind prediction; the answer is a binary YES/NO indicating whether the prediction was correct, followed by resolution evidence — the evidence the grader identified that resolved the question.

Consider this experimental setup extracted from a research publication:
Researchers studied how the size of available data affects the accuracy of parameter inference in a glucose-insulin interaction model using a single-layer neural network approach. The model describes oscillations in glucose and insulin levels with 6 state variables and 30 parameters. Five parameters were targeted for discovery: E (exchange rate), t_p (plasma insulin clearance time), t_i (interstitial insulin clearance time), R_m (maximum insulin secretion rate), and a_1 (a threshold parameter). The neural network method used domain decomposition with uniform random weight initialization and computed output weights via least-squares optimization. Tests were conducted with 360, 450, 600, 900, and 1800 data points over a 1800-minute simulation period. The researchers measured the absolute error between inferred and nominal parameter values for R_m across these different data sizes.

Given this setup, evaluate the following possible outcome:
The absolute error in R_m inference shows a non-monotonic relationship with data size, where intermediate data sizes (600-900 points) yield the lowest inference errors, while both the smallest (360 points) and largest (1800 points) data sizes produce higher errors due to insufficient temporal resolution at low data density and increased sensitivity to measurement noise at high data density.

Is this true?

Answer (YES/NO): NO